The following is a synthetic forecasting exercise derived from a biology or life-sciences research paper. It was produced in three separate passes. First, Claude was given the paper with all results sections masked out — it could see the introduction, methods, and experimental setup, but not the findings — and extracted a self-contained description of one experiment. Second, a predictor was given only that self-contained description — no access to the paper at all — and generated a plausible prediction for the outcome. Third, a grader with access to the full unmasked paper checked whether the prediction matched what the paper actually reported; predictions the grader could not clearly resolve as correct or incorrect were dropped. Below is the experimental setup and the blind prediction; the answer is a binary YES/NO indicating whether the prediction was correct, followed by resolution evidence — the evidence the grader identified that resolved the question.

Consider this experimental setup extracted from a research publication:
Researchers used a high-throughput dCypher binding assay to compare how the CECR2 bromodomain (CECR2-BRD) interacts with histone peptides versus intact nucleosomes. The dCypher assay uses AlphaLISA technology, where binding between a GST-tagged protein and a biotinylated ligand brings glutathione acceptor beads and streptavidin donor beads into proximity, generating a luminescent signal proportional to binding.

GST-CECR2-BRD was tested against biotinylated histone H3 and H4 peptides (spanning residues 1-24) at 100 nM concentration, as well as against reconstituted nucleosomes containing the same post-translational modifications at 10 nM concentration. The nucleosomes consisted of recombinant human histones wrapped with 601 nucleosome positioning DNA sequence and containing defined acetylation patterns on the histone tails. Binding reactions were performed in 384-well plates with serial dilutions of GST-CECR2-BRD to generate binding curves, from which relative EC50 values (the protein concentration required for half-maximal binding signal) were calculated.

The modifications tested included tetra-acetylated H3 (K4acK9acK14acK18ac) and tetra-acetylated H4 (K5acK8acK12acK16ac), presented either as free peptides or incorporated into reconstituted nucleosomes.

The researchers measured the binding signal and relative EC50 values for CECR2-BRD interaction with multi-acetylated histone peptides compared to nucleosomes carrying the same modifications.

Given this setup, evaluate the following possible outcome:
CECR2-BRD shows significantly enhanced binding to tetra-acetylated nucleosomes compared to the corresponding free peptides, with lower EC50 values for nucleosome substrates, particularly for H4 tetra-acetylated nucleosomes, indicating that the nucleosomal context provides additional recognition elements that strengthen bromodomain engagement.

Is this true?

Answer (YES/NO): NO